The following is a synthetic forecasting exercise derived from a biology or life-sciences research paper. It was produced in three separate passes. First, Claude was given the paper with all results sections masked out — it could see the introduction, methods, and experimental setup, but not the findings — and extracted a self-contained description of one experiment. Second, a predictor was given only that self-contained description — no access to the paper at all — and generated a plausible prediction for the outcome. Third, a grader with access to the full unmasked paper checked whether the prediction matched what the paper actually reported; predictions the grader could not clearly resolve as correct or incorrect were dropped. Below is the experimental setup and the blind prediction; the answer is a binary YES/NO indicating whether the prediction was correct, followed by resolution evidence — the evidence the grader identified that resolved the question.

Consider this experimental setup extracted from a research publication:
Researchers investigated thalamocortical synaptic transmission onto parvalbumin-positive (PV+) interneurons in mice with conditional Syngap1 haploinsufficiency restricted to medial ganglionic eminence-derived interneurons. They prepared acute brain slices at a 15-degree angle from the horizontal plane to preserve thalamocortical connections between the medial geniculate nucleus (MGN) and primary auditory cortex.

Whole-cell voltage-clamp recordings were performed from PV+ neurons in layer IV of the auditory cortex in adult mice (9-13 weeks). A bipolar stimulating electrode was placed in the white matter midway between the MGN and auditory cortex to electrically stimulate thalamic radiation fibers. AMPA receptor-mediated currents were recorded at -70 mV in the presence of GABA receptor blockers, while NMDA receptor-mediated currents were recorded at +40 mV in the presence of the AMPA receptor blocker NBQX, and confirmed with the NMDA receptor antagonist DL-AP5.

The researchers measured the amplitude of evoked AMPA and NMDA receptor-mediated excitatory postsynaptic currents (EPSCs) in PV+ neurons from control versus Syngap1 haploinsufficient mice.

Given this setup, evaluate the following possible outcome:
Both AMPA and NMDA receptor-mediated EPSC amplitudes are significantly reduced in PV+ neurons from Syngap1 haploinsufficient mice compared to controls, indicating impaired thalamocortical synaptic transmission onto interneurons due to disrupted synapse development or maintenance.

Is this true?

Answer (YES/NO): NO